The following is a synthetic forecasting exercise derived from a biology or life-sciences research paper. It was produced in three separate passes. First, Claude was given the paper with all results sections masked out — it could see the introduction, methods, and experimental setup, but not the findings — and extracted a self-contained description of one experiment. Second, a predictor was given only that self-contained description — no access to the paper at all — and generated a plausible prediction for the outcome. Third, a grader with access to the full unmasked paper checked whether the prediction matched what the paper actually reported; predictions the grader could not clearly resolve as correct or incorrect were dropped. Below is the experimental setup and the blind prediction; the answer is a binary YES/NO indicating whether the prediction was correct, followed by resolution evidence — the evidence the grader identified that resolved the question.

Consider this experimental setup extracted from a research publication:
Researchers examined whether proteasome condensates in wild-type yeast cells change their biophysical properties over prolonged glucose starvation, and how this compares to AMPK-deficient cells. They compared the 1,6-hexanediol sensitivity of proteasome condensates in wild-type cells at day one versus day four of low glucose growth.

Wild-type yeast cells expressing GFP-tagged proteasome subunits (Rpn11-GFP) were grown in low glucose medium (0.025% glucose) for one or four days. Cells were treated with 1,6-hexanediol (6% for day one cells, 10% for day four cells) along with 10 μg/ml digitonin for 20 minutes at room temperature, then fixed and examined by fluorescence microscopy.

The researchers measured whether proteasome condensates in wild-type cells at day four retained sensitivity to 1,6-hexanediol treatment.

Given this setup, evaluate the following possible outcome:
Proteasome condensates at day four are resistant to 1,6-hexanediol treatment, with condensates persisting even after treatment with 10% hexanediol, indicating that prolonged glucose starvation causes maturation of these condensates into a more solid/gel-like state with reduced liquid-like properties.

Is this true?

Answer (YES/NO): NO